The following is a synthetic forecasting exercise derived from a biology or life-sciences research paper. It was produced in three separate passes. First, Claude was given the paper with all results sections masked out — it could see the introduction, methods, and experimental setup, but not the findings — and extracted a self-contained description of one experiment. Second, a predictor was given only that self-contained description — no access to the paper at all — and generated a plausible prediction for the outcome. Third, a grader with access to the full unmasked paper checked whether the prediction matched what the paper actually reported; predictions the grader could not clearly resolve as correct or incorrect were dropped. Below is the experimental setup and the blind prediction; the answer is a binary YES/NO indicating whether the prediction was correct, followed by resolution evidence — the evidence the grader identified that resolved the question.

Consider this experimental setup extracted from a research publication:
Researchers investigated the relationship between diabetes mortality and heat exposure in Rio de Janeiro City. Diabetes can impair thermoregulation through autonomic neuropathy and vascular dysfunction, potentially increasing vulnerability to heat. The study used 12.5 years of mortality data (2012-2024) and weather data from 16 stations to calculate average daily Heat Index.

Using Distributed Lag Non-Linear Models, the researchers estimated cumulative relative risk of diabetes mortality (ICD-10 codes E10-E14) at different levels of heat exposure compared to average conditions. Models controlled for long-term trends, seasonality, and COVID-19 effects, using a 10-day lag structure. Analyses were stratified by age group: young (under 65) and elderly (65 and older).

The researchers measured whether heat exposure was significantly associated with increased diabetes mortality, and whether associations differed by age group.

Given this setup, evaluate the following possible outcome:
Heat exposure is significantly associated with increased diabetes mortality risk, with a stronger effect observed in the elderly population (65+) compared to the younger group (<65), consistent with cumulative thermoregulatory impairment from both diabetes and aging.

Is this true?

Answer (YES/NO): YES